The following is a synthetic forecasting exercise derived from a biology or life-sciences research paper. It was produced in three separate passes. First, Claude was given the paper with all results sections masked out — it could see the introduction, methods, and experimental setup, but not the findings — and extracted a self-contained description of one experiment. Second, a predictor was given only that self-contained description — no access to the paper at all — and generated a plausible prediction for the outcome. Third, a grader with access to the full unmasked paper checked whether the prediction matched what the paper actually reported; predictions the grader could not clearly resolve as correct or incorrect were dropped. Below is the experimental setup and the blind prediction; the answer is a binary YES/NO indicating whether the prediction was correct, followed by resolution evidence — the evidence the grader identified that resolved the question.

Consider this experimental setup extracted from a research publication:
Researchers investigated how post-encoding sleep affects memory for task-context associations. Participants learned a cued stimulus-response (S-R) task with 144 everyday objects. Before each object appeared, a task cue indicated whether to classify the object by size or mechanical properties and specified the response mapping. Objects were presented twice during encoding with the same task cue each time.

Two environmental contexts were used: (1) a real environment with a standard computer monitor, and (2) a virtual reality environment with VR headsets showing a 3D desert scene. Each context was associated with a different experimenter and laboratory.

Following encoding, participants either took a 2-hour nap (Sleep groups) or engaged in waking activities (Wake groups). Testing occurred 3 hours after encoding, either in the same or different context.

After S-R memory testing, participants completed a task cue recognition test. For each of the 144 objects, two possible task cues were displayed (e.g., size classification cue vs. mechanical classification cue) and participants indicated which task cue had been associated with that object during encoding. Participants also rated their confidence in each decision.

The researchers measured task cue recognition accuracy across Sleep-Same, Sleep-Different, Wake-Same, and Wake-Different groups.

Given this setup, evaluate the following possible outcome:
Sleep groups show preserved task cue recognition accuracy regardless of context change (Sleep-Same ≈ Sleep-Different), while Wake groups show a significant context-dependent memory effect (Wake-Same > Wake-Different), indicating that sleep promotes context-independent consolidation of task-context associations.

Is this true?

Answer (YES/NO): NO